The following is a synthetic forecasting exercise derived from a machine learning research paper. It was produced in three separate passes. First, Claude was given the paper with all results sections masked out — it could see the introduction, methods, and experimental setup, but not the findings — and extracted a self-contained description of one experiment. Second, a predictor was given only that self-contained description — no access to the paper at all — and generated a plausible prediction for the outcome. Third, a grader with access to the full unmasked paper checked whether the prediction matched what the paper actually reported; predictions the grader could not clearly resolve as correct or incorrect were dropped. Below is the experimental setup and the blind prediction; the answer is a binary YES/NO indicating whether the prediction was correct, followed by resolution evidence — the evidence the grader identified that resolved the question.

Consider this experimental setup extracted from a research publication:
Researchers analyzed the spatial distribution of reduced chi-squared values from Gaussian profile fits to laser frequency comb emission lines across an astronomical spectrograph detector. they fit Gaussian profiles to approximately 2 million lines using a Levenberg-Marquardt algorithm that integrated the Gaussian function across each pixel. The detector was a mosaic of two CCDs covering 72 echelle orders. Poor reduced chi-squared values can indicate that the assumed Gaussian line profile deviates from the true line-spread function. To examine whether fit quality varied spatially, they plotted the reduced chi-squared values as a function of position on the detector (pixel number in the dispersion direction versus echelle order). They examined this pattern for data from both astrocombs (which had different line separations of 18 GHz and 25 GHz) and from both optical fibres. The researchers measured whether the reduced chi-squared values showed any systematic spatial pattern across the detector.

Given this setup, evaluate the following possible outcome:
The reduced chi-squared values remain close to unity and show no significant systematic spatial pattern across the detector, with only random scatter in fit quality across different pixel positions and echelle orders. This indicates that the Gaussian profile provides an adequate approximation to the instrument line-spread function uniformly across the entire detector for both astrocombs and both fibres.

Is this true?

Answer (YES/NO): NO